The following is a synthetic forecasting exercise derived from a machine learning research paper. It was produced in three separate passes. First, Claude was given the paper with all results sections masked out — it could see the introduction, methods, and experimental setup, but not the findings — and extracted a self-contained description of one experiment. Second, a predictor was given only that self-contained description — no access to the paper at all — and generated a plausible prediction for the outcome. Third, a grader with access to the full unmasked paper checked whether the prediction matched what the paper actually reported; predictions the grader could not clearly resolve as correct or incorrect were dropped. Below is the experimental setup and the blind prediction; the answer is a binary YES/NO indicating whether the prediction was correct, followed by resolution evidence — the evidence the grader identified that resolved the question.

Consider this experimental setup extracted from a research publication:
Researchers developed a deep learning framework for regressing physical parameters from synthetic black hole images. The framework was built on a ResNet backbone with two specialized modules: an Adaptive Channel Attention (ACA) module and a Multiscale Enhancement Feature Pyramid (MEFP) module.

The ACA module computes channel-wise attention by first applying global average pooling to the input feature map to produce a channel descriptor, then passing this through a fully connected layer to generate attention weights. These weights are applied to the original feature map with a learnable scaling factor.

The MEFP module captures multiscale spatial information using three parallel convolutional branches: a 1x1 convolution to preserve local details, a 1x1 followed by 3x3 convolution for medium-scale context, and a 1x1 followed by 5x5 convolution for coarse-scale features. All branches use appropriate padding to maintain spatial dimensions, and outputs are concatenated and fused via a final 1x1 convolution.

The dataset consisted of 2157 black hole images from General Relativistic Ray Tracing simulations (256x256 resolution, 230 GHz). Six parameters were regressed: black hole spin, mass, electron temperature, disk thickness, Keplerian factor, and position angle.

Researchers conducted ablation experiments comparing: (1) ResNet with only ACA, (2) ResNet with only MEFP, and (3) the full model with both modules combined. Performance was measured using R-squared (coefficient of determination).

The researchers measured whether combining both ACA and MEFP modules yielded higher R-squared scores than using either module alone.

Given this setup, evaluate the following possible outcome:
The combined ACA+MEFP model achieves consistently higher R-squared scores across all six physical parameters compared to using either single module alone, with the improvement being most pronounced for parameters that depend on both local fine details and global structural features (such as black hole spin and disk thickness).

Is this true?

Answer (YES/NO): NO